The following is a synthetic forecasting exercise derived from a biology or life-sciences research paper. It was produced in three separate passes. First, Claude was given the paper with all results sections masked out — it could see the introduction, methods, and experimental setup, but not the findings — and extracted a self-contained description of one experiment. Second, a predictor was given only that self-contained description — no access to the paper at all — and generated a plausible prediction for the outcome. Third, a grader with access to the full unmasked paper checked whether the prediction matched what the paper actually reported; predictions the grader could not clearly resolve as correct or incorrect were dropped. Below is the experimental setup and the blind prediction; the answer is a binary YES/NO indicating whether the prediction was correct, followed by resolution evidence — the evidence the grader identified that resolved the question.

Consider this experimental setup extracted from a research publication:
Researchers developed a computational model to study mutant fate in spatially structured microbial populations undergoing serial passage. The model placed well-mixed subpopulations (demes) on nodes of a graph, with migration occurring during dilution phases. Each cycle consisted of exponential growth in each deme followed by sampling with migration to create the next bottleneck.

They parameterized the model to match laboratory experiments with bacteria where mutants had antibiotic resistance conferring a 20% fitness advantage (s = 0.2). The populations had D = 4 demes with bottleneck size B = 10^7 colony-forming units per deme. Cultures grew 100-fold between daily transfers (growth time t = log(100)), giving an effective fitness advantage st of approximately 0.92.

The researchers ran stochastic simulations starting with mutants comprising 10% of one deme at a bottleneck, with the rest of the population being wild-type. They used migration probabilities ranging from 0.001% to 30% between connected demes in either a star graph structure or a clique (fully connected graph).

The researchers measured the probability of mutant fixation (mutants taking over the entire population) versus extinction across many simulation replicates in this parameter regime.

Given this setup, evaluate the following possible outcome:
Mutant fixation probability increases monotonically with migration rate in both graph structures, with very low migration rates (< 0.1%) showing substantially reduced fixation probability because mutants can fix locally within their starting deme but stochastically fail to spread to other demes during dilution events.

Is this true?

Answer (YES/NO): NO